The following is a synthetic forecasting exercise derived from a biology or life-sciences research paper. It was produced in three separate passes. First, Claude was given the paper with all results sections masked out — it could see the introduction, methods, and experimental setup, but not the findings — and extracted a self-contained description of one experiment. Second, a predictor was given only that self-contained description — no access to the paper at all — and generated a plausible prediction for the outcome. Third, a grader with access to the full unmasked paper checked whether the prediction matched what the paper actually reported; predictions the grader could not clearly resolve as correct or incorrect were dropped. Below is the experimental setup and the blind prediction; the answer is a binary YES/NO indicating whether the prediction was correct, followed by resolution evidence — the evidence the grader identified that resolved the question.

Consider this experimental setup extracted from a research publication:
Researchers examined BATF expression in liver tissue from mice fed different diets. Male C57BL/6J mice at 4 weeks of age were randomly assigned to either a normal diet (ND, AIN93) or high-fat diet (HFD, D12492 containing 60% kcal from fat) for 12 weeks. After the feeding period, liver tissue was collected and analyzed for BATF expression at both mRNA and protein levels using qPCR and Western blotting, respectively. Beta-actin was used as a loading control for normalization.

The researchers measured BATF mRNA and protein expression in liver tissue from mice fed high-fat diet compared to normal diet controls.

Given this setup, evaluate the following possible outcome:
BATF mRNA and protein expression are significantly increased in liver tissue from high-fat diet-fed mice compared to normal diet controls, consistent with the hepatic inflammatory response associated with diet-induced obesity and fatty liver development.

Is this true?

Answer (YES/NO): YES